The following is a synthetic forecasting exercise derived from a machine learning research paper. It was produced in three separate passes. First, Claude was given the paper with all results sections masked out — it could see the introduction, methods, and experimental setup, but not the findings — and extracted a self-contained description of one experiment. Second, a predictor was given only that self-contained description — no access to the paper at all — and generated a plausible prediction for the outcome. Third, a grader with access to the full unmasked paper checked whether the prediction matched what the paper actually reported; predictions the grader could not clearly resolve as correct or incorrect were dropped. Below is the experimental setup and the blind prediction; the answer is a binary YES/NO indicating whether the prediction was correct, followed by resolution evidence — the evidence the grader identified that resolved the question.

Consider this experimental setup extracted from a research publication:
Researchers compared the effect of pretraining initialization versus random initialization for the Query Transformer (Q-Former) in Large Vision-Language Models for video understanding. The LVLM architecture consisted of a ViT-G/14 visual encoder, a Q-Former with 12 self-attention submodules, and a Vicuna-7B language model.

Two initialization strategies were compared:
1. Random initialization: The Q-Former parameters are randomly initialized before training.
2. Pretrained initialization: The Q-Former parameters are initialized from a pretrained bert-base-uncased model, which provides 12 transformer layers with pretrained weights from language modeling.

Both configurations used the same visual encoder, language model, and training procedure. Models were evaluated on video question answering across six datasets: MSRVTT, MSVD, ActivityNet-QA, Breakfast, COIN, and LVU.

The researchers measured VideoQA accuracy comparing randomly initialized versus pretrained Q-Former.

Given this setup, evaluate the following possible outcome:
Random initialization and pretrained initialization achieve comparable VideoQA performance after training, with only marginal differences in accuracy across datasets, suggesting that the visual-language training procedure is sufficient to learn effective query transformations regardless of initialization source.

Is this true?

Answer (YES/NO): NO